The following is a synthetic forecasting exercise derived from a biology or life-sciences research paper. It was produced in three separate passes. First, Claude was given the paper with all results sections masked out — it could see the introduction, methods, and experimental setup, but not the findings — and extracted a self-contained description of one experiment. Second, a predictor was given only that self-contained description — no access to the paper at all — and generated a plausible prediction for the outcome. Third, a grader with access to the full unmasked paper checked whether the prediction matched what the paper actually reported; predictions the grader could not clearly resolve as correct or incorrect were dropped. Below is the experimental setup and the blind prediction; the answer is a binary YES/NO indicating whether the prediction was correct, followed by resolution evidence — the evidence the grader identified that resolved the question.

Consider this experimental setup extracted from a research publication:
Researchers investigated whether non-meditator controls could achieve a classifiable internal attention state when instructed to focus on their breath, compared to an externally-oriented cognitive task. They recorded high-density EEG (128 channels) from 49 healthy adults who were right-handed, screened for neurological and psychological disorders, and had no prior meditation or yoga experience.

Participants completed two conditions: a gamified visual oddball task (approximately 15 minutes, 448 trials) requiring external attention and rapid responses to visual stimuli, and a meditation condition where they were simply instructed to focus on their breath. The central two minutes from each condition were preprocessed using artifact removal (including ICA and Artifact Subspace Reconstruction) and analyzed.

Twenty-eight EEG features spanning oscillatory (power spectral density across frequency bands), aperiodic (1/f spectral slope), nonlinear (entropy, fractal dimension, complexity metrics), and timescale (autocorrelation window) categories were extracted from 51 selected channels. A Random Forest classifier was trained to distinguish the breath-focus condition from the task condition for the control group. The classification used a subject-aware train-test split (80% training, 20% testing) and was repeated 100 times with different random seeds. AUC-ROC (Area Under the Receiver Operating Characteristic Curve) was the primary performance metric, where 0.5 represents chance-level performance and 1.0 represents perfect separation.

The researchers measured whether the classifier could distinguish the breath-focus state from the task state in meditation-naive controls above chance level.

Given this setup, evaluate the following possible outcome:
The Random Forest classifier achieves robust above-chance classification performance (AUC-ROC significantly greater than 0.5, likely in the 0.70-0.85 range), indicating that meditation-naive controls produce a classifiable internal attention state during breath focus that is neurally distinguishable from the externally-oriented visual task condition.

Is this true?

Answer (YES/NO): YES